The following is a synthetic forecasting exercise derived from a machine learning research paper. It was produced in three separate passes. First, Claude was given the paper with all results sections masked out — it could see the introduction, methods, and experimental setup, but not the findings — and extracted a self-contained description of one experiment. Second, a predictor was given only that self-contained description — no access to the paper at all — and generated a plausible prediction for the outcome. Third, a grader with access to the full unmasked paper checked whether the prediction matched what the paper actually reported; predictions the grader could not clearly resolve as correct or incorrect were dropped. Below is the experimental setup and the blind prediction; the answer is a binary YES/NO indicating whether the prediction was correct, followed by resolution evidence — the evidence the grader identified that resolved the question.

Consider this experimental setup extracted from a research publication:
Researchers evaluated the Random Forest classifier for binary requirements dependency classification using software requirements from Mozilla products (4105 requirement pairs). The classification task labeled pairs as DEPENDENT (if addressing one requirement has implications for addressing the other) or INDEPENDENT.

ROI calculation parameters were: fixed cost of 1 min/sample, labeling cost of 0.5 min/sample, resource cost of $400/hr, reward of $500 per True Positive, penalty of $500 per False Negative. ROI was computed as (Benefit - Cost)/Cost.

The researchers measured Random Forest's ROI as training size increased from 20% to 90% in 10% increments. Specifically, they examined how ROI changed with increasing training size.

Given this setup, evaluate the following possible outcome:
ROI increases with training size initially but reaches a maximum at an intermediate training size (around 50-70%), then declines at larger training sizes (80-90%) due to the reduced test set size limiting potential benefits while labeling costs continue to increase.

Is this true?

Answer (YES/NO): NO